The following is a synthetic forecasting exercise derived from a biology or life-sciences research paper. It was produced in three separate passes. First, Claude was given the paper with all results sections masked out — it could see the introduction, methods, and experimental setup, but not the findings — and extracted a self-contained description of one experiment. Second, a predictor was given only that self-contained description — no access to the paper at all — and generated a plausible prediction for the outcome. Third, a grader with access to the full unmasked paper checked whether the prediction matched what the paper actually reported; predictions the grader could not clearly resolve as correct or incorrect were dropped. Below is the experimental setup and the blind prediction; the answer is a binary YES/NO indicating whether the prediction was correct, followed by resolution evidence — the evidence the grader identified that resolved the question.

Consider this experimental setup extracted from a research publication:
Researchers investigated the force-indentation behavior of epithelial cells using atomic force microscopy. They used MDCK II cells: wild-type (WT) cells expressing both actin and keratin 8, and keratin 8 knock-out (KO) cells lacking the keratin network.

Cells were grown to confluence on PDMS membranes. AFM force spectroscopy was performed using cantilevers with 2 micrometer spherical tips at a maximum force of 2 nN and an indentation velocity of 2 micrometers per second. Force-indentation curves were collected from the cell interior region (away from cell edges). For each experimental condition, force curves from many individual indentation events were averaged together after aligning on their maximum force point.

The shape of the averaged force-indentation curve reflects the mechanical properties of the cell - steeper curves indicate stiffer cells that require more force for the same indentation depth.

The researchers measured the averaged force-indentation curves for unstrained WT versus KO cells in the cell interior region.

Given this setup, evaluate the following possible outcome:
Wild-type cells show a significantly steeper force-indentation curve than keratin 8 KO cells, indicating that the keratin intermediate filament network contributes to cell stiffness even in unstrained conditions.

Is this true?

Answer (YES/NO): NO